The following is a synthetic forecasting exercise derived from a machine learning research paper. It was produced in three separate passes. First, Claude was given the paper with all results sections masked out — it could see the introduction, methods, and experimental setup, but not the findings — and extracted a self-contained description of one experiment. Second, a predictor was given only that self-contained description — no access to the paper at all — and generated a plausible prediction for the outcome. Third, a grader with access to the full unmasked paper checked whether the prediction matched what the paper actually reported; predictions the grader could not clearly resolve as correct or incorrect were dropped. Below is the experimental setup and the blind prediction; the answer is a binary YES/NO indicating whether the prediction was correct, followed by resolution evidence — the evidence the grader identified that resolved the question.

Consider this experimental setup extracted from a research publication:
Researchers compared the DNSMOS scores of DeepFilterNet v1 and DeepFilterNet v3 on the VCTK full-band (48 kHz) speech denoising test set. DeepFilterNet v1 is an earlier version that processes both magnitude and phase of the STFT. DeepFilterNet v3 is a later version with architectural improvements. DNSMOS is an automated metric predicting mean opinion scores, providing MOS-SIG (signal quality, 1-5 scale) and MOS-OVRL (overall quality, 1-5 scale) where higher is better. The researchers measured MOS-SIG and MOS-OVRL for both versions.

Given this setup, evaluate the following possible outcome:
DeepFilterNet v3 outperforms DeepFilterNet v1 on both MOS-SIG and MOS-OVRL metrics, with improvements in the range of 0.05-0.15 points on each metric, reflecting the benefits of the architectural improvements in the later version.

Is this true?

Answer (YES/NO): NO